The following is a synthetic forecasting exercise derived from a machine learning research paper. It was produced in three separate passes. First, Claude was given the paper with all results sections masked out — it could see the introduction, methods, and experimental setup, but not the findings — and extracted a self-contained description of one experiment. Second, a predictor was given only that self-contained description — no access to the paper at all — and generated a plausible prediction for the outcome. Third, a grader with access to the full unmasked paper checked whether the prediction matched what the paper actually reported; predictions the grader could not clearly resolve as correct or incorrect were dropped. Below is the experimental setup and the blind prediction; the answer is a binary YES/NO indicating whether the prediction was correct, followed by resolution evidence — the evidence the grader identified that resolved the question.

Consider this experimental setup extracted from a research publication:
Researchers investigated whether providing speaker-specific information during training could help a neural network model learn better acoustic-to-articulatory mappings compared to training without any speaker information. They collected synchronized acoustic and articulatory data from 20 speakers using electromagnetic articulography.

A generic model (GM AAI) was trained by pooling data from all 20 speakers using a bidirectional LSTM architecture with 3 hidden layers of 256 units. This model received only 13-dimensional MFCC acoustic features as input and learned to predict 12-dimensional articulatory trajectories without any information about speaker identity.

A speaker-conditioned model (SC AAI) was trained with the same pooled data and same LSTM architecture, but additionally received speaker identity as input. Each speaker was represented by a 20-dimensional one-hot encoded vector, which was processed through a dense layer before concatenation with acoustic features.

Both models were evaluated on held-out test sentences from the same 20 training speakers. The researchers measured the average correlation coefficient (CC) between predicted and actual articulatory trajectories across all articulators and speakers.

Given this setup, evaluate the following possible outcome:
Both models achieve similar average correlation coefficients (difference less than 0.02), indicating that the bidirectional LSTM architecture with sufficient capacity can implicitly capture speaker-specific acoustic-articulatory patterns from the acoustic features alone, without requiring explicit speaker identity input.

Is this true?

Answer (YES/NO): YES